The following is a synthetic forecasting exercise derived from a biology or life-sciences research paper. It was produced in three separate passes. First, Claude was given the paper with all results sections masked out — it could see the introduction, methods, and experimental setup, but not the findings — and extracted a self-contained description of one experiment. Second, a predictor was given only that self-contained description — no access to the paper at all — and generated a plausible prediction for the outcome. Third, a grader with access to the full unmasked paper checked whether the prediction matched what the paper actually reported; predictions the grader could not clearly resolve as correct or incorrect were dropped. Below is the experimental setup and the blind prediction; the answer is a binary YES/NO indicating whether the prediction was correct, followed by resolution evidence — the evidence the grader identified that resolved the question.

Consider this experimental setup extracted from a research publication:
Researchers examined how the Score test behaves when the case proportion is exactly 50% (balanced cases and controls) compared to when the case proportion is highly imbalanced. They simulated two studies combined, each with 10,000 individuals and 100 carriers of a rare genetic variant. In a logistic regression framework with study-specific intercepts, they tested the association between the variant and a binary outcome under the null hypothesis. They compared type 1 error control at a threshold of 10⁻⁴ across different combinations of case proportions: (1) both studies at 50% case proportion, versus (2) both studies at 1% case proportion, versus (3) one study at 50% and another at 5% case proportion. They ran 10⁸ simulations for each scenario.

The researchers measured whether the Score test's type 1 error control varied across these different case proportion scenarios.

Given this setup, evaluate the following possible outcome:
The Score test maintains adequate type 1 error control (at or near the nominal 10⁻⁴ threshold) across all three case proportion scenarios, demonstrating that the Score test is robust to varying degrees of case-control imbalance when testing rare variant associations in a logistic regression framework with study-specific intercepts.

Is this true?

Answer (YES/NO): NO